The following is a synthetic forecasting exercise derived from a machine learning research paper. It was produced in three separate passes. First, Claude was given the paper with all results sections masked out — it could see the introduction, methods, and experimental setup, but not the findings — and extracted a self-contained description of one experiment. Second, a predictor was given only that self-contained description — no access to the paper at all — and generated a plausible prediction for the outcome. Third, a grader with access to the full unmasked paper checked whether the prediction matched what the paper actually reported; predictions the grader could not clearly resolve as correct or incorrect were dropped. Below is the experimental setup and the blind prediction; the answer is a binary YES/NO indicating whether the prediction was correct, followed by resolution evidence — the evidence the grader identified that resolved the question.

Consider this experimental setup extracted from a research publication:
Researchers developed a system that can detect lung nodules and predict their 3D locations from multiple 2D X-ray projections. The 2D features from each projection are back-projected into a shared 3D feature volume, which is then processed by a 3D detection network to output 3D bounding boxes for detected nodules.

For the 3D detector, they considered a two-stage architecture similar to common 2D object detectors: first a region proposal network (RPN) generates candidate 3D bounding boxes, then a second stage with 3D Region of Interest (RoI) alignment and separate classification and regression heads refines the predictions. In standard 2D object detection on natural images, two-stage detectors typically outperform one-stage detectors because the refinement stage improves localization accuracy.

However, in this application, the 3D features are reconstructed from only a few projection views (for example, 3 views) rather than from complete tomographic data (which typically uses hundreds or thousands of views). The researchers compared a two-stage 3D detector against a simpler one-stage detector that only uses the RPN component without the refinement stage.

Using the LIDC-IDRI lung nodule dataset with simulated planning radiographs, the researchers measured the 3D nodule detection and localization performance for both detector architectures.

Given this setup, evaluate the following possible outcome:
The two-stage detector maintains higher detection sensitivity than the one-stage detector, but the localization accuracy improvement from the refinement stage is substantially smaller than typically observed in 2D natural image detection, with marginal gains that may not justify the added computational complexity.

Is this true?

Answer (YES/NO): NO